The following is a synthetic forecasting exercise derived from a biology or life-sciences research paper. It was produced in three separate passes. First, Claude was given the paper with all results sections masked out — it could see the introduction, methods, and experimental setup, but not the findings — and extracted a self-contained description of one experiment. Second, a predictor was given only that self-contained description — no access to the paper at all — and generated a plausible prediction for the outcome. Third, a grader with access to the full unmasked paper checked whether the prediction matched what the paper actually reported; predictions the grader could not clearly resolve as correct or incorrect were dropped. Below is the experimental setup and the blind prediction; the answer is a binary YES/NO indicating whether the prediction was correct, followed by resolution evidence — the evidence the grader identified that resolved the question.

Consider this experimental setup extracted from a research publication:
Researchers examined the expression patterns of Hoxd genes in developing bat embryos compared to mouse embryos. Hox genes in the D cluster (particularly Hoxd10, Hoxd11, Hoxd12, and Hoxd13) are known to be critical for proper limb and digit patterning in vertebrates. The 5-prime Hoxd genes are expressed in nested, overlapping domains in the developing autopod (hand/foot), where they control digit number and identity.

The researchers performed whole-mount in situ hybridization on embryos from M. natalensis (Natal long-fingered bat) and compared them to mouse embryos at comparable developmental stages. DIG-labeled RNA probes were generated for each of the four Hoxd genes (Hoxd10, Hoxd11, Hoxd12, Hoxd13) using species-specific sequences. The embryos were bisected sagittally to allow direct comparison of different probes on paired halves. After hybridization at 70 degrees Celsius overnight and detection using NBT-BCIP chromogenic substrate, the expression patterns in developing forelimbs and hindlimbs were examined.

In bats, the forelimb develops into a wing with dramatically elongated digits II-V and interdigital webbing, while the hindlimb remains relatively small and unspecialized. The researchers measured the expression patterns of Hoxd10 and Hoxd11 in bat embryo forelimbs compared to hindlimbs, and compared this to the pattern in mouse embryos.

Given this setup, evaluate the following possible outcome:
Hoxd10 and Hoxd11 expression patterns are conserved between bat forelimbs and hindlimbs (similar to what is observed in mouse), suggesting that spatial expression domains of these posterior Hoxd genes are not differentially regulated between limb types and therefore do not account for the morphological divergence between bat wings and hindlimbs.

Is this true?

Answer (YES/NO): NO